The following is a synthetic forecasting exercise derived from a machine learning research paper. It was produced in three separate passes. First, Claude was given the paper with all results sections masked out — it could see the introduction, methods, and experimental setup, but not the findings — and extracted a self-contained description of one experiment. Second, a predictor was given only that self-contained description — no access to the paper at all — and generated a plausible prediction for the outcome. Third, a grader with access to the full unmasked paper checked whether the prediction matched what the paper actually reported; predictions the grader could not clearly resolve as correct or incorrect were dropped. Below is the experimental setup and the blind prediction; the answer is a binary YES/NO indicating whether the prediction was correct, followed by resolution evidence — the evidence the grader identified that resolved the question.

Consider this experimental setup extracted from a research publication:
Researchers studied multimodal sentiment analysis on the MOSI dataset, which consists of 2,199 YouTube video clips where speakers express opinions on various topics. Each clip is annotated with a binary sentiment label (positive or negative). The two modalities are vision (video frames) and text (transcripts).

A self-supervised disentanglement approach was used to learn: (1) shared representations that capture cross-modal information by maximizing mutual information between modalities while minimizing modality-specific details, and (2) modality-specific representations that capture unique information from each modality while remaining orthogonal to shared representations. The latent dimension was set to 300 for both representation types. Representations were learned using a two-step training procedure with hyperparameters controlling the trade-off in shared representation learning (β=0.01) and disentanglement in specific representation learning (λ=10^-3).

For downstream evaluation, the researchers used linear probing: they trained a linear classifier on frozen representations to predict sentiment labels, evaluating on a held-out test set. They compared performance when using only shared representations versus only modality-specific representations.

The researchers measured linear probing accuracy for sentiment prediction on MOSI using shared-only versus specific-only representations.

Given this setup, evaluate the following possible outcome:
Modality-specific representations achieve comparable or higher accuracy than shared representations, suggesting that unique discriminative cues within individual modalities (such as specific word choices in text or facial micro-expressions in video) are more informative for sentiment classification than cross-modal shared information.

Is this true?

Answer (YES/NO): NO